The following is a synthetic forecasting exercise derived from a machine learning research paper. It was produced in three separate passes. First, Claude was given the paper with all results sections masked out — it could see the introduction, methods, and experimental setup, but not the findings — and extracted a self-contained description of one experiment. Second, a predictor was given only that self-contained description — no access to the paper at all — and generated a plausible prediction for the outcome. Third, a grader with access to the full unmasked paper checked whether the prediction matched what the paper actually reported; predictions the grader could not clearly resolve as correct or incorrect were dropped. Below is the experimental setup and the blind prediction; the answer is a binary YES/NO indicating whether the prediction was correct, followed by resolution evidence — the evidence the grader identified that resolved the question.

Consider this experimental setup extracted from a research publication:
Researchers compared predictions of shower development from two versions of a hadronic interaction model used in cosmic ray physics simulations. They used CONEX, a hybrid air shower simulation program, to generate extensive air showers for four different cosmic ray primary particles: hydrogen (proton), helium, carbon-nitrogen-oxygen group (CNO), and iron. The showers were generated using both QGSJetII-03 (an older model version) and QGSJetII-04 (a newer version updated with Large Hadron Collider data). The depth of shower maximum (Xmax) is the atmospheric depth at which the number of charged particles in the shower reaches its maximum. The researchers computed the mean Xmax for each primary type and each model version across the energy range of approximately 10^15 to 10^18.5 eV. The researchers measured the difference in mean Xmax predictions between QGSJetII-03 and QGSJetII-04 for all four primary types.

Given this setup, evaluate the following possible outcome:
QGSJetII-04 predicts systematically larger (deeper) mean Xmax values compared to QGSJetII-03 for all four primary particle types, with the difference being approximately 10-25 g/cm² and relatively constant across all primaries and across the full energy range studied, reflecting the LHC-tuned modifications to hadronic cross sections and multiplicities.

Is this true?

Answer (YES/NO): NO